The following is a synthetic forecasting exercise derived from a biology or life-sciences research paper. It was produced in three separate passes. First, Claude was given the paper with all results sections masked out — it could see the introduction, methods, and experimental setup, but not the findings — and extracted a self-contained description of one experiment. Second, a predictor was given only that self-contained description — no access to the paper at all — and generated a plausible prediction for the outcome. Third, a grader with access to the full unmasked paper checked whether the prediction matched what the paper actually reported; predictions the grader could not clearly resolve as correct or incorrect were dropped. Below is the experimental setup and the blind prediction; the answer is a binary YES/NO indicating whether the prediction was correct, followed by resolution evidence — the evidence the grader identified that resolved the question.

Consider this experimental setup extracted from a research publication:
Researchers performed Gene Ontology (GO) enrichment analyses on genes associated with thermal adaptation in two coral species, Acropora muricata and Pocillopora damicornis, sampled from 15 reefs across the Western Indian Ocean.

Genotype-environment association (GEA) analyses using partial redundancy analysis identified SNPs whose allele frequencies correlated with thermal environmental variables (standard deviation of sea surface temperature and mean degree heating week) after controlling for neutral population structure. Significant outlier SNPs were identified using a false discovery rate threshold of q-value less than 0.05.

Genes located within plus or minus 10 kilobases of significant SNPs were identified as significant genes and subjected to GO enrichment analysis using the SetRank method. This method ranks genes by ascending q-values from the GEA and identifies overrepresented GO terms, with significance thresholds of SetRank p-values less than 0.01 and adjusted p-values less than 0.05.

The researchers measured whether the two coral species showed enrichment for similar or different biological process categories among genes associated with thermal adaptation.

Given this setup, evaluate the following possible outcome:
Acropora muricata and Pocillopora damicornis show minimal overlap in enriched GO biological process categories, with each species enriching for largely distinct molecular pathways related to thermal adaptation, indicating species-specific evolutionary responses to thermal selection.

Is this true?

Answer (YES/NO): YES